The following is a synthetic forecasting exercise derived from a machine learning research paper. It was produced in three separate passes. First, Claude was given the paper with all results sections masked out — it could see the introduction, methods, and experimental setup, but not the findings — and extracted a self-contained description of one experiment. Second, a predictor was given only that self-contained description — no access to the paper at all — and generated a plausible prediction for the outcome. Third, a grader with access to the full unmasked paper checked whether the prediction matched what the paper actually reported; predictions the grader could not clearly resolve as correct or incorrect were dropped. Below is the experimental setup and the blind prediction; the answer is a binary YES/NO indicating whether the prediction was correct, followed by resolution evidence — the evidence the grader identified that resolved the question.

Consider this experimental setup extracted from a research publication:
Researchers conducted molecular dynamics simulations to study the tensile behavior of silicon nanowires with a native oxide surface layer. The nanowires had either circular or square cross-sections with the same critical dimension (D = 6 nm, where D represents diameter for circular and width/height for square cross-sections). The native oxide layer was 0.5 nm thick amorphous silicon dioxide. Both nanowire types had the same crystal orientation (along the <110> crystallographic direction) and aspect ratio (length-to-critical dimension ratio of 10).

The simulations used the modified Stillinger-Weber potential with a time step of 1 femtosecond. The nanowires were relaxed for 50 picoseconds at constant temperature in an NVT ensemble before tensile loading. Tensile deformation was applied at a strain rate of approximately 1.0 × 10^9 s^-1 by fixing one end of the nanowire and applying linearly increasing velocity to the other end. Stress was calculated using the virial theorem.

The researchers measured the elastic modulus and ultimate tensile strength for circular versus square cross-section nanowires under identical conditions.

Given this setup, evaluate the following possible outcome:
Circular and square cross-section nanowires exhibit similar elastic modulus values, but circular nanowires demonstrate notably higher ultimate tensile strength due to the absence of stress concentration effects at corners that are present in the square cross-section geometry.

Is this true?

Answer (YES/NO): NO